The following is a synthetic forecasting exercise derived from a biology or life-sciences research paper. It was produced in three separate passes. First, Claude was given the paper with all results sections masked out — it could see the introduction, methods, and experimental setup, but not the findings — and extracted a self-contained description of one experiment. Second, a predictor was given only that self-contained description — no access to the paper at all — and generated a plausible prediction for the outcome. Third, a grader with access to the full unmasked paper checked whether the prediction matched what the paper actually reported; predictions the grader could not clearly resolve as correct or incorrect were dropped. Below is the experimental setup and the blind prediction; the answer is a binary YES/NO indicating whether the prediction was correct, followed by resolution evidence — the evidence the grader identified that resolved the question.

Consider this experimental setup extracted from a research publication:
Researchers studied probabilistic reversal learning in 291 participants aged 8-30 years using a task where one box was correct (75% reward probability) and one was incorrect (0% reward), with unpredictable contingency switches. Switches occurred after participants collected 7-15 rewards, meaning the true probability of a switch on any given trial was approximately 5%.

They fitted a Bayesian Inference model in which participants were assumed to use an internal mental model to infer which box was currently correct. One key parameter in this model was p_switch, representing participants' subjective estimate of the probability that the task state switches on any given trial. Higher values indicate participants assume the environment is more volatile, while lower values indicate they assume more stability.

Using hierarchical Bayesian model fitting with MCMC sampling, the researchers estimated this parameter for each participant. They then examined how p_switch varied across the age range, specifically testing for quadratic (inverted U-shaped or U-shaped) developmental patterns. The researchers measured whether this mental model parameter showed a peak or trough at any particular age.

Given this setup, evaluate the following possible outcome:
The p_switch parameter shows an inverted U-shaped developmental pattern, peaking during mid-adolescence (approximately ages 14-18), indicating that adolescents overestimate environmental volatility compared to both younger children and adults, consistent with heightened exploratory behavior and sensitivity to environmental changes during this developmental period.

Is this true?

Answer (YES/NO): NO